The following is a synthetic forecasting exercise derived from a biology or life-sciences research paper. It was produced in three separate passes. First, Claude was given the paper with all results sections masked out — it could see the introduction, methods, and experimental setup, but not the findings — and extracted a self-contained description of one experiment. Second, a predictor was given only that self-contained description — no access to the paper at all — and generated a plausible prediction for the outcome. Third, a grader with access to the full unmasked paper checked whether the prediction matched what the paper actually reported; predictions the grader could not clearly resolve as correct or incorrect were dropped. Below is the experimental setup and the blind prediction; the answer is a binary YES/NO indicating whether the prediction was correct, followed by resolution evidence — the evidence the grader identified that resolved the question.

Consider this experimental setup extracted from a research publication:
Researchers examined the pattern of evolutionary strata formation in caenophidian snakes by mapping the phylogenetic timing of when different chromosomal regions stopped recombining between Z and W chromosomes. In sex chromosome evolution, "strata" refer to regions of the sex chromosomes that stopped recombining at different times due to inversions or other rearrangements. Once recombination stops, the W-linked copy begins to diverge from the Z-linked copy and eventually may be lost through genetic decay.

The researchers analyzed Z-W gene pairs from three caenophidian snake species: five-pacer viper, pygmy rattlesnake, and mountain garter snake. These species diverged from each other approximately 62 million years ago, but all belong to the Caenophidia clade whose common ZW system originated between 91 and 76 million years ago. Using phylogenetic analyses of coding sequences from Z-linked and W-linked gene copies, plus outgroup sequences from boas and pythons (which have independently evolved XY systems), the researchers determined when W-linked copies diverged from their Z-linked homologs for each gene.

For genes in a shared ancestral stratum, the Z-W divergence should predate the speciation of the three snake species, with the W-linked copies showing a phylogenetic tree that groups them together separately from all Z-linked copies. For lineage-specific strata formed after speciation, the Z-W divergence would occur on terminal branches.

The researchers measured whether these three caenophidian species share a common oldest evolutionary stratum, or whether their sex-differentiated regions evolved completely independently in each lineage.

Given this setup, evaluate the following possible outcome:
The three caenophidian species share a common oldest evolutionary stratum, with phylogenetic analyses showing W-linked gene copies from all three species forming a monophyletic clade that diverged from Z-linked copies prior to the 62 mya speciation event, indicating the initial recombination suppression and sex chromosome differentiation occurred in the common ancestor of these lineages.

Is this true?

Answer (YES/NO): YES